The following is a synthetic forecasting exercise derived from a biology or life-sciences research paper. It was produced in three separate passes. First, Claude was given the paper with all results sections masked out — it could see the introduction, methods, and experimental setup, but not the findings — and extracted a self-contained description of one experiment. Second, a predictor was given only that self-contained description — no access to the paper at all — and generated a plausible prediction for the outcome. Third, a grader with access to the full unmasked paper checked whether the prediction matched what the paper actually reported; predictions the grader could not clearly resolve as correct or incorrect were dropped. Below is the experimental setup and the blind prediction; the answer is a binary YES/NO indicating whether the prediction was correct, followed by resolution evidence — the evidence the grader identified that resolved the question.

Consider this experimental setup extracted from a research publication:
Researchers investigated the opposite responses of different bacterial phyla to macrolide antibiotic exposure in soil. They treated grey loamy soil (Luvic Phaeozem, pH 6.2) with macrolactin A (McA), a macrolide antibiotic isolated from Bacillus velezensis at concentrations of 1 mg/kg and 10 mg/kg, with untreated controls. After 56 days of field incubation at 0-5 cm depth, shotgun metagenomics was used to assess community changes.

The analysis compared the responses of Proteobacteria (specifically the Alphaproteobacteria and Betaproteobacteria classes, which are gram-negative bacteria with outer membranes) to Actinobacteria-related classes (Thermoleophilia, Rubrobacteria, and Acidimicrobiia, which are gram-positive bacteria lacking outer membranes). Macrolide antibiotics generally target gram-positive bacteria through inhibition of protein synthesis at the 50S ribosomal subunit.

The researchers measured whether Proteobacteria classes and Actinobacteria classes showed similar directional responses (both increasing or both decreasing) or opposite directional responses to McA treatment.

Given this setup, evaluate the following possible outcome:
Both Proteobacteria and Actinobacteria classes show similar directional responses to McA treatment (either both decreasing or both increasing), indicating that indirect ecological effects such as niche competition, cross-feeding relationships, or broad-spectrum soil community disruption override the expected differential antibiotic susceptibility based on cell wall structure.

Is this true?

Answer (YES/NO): NO